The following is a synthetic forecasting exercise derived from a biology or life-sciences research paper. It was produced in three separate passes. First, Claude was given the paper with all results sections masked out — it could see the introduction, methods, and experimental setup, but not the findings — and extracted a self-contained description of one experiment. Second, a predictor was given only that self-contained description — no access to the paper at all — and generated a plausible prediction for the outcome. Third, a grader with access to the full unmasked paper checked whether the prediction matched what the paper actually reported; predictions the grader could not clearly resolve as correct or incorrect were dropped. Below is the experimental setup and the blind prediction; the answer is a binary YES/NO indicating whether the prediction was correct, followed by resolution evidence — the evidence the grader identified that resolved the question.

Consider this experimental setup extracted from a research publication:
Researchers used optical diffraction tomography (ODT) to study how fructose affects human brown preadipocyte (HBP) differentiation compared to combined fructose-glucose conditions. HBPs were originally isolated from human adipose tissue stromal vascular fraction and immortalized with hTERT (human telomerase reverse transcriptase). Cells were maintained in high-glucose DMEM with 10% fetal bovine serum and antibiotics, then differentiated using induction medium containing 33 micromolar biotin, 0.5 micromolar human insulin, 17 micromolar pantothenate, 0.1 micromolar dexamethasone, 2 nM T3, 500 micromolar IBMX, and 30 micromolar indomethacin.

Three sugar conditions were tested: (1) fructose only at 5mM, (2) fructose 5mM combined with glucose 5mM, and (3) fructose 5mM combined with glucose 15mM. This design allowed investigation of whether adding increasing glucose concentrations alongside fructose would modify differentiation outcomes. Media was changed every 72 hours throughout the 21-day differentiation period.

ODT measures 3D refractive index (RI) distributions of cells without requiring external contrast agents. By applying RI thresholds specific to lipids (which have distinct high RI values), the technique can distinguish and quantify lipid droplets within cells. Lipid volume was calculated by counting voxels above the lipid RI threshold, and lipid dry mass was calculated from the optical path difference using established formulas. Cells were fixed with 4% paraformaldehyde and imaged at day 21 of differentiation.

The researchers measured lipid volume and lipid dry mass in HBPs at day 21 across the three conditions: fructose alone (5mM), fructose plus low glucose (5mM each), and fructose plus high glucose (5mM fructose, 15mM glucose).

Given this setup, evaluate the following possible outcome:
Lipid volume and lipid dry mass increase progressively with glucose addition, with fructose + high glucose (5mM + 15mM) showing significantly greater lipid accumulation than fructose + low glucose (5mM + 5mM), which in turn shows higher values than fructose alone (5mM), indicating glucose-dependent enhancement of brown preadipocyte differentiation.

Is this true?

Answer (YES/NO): NO